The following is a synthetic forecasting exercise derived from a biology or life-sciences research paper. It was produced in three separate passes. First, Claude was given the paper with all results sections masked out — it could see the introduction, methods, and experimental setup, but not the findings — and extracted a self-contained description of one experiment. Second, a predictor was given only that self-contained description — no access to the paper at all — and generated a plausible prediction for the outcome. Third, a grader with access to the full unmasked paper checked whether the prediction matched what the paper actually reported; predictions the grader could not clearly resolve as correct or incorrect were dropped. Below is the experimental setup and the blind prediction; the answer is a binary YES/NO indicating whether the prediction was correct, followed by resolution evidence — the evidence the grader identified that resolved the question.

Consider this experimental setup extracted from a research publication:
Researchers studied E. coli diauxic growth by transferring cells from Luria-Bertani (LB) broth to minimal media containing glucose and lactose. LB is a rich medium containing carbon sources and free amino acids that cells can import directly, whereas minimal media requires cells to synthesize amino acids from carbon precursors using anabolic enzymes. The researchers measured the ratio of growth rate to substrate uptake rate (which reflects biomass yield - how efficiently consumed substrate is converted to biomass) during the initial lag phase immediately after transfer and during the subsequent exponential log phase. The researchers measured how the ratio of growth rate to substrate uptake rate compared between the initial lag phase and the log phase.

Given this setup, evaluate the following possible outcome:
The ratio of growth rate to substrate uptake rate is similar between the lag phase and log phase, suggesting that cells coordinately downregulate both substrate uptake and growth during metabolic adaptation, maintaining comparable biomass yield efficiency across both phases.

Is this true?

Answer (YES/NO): NO